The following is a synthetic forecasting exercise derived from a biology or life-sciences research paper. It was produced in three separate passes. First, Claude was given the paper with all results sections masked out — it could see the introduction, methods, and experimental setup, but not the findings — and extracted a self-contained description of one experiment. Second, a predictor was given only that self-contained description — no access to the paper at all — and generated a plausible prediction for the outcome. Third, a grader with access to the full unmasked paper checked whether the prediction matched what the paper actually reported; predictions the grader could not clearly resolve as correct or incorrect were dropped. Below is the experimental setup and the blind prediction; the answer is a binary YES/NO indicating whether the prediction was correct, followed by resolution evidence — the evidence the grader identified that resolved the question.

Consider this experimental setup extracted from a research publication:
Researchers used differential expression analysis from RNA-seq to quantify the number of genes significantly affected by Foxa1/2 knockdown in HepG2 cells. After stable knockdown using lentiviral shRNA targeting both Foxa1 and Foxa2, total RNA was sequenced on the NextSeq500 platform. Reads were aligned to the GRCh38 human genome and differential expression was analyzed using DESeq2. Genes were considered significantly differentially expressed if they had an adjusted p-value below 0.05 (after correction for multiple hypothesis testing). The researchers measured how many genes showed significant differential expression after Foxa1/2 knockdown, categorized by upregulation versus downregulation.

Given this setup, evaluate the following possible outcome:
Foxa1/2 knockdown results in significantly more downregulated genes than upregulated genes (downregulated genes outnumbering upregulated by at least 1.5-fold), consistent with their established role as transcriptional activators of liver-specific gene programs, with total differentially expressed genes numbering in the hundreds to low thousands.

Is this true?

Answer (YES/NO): NO